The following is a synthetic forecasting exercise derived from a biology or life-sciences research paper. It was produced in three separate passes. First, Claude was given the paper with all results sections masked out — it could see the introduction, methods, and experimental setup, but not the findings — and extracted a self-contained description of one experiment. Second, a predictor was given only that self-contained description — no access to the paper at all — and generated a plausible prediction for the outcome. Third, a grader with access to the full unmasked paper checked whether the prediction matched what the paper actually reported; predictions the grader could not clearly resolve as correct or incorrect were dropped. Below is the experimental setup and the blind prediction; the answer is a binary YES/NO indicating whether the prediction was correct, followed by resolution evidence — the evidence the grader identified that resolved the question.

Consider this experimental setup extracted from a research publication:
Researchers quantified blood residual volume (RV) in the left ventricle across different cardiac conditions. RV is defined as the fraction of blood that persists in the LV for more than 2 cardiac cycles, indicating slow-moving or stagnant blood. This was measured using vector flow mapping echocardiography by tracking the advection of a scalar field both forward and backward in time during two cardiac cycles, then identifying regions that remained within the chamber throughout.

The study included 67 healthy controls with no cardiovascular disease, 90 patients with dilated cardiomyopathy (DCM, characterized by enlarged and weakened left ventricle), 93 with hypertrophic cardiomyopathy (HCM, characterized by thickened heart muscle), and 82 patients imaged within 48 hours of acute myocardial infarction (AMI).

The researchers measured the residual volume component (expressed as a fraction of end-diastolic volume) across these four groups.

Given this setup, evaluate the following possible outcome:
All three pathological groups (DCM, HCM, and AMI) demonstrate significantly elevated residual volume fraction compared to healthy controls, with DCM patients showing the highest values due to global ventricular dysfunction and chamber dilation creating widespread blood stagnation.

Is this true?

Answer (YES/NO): NO